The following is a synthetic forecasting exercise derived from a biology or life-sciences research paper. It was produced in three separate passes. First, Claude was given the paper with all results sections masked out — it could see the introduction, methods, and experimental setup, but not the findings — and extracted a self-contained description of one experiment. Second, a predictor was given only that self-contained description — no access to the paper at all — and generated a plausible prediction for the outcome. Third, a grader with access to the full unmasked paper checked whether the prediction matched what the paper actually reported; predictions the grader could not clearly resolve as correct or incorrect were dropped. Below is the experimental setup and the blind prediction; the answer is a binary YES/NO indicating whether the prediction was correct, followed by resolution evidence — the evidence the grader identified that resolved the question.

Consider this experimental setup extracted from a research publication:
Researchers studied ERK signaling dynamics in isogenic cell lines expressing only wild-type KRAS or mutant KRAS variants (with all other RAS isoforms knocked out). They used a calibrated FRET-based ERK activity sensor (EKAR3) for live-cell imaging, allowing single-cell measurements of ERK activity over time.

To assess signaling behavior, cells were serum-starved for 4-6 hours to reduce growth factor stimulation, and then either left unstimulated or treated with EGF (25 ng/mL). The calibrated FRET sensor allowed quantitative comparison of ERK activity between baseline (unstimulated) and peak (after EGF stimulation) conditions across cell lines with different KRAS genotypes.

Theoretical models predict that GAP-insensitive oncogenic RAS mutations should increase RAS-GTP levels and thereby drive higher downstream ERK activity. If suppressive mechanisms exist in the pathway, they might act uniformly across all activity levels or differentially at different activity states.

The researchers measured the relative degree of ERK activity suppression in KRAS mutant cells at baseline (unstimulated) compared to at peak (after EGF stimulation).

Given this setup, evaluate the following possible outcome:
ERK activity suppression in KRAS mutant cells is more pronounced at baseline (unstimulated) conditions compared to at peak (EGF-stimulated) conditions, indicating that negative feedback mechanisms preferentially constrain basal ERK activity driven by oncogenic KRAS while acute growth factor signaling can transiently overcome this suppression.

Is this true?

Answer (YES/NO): NO